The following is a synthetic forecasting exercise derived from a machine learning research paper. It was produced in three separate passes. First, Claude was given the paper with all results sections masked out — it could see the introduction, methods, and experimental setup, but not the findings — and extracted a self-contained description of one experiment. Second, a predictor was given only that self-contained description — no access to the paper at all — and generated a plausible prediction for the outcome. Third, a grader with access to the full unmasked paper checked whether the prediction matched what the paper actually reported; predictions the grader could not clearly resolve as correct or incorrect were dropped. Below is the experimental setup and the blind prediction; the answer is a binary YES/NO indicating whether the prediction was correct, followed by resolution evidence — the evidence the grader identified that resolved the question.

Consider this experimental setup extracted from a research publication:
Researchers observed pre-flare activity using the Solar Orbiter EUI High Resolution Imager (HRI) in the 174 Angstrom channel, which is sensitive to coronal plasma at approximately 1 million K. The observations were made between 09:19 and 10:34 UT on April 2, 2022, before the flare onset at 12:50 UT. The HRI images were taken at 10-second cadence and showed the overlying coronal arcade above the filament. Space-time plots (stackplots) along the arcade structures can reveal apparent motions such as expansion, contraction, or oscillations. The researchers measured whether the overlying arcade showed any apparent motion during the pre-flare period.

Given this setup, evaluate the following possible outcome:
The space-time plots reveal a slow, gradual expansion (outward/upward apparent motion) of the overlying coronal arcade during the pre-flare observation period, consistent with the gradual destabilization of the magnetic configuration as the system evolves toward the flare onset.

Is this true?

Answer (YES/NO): YES